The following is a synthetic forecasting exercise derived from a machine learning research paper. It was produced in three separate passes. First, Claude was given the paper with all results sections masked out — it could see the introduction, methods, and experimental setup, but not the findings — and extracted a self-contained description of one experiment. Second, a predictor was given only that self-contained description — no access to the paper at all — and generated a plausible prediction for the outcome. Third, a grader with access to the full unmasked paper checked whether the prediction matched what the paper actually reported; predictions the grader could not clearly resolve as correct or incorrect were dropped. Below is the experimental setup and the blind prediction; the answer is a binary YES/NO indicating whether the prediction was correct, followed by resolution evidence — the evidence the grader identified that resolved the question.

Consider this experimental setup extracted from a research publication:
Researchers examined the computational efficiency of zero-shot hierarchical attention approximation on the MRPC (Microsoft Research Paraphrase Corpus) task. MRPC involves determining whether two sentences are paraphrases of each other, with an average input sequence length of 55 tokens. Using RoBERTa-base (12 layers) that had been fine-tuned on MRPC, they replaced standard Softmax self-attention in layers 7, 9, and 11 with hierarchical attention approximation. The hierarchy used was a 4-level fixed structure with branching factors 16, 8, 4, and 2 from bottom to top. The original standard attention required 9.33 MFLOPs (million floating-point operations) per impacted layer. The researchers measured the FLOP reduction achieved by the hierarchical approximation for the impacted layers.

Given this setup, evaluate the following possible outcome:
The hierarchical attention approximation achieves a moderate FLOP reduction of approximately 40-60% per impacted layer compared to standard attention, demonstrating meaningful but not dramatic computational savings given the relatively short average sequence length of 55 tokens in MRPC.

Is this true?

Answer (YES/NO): NO